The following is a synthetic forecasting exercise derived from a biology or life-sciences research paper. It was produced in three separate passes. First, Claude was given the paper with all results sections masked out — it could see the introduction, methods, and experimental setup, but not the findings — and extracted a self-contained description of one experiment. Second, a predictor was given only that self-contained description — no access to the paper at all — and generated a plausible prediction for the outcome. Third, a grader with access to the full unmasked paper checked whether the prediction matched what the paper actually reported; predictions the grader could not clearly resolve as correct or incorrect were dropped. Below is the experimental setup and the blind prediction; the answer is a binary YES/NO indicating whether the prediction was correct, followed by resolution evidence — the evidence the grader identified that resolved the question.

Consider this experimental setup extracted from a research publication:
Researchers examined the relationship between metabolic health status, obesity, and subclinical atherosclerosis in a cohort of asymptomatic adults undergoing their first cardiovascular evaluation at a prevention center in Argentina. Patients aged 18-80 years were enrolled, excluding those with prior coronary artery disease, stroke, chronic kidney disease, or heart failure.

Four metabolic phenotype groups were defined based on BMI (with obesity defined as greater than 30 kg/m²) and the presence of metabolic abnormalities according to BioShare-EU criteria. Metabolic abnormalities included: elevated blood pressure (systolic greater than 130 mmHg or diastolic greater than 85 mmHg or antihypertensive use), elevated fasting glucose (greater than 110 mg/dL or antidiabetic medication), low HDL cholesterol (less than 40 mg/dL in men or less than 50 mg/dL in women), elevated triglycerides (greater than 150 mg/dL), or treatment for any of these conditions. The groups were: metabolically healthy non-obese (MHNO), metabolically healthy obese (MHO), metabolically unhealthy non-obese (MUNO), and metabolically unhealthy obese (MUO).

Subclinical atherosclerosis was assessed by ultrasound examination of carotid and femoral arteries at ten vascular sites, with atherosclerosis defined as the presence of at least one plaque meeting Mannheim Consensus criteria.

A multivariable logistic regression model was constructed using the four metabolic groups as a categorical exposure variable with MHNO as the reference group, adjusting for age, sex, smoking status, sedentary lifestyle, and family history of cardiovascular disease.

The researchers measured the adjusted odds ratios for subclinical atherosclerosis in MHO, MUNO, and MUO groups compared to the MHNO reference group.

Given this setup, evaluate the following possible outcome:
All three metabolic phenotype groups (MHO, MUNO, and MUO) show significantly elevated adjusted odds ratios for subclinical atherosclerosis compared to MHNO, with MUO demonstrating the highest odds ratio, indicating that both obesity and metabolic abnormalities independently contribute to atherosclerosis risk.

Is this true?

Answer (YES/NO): NO